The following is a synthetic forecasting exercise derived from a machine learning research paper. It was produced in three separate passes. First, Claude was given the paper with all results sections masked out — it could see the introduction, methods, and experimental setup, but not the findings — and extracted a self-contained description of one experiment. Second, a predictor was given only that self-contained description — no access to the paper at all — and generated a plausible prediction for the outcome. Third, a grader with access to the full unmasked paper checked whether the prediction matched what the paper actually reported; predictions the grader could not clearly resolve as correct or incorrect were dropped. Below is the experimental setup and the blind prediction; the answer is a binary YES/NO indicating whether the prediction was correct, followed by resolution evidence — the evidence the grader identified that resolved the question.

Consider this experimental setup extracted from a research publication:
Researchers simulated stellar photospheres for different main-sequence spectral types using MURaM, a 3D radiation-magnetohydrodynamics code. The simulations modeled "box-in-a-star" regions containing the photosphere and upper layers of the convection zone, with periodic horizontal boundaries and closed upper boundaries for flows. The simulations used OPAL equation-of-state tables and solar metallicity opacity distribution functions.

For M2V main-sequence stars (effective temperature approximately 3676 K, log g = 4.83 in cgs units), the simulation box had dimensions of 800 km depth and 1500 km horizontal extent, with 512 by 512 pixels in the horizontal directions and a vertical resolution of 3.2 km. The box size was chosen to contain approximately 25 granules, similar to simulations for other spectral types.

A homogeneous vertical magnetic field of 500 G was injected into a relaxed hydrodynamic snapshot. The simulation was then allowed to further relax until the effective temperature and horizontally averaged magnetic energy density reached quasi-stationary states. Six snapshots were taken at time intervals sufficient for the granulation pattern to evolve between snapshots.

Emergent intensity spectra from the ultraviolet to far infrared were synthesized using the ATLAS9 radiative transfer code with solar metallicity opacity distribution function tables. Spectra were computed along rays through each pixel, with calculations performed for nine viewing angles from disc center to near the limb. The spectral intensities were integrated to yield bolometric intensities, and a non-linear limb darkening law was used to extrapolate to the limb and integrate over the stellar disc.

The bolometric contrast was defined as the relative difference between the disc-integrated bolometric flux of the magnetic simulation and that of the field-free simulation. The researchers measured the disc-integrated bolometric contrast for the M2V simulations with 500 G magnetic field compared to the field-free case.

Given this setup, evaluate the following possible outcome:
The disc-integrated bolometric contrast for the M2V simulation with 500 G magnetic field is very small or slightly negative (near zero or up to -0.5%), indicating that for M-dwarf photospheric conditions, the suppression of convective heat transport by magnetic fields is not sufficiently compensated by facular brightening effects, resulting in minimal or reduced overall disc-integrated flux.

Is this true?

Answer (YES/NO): NO